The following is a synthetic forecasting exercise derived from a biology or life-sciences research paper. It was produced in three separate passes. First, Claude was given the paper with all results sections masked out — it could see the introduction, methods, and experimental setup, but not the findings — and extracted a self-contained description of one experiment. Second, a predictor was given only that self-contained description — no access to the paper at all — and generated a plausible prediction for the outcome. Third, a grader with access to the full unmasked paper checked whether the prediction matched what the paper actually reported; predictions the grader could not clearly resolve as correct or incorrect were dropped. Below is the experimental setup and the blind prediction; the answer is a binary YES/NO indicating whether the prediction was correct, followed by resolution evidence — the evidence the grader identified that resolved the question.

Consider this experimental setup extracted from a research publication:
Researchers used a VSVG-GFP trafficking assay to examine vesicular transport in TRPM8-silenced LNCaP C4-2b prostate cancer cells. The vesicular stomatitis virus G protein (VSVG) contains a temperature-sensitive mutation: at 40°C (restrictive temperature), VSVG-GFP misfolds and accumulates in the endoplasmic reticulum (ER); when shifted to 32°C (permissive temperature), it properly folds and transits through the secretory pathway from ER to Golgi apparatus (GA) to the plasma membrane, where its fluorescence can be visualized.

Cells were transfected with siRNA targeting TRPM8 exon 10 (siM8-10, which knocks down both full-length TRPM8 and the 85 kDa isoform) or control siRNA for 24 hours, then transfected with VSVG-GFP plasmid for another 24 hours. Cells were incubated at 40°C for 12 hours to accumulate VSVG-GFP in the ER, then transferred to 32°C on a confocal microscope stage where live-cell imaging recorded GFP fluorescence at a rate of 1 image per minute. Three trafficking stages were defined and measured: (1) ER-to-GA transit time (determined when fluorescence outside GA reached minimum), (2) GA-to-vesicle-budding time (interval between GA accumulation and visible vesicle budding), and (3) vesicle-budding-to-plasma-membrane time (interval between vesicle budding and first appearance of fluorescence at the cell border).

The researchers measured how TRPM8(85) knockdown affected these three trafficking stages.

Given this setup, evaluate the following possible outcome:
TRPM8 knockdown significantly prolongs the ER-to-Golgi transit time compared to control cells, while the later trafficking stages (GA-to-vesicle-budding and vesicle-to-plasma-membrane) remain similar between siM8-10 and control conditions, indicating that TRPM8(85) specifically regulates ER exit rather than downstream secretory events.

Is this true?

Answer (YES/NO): NO